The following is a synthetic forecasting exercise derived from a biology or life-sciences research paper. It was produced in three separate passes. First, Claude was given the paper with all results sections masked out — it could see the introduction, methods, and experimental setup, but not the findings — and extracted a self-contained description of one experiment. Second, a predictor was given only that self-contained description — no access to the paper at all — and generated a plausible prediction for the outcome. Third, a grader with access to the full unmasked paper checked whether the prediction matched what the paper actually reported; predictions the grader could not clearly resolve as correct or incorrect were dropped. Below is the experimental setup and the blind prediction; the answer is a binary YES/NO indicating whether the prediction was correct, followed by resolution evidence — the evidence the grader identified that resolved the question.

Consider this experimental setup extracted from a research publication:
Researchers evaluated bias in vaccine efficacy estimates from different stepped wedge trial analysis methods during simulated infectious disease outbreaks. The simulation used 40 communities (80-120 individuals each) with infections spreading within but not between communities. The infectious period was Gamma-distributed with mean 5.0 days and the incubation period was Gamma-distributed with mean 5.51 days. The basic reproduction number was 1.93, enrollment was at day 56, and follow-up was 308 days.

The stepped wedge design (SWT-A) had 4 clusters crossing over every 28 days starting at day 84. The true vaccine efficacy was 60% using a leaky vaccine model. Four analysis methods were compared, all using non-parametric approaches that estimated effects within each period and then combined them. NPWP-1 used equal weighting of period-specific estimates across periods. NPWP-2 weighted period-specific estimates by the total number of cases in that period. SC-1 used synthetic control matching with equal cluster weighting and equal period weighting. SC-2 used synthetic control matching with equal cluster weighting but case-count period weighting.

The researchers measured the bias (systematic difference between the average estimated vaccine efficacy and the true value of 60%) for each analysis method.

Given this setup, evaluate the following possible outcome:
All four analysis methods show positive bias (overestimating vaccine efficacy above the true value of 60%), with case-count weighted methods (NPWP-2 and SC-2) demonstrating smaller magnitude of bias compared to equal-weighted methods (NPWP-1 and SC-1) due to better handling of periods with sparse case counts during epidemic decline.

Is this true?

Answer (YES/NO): NO